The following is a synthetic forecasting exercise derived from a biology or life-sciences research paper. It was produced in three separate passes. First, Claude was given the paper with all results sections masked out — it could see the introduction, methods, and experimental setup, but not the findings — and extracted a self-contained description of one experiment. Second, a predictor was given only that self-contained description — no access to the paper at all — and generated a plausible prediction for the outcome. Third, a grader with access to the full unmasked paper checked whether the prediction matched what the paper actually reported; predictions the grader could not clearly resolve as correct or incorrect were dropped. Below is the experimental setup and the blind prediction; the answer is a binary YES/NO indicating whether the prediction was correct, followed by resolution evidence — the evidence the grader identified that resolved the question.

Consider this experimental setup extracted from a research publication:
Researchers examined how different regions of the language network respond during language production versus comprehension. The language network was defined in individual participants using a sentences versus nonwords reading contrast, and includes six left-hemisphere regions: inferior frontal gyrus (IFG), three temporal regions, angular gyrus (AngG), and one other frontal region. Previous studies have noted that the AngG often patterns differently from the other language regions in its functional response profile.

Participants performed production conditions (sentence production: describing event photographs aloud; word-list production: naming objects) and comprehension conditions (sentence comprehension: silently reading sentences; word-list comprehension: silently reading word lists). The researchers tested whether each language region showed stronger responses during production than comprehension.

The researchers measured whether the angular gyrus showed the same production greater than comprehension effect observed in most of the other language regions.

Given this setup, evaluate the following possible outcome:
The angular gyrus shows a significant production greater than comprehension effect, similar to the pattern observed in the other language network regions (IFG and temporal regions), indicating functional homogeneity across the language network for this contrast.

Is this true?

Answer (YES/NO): NO